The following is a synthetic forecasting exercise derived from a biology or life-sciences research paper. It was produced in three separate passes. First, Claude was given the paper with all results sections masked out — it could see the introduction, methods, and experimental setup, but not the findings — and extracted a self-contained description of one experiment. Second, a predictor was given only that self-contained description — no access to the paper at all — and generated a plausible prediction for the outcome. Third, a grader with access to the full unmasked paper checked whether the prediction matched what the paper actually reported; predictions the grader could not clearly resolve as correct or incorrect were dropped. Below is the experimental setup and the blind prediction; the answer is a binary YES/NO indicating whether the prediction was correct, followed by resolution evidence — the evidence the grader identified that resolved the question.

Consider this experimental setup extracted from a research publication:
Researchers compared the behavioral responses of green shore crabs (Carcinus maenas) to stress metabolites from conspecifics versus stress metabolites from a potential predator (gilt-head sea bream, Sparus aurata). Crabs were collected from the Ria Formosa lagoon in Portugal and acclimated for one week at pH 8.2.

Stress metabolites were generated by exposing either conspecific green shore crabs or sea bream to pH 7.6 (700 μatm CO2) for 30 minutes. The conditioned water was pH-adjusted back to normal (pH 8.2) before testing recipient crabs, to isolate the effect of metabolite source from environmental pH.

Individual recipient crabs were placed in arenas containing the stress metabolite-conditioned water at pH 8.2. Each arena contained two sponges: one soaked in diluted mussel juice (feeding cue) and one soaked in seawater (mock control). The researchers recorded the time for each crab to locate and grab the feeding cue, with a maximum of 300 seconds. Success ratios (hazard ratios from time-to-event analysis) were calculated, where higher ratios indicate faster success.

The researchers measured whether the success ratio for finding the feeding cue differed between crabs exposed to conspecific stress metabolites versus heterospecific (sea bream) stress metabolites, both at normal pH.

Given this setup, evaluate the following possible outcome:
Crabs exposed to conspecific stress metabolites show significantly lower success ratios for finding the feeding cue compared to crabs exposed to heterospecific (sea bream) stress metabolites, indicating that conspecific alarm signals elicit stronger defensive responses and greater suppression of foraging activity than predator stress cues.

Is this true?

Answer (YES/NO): NO